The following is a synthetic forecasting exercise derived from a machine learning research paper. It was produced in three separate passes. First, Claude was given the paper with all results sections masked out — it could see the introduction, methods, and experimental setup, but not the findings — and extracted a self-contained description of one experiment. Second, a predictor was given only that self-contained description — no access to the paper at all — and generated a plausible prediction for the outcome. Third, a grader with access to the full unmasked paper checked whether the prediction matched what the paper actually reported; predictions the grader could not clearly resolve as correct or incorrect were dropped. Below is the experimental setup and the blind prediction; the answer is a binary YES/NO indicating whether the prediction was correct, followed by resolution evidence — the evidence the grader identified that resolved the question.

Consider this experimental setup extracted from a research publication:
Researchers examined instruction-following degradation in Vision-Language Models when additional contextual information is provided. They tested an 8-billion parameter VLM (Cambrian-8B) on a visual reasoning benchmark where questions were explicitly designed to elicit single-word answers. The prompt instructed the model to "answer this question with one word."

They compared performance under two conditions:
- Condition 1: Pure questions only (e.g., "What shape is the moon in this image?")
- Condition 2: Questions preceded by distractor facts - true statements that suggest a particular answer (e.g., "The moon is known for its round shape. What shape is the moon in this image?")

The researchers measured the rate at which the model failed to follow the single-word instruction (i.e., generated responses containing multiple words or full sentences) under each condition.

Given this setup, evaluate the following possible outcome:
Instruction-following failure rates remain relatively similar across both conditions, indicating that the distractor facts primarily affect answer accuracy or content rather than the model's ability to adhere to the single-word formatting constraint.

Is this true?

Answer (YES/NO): NO